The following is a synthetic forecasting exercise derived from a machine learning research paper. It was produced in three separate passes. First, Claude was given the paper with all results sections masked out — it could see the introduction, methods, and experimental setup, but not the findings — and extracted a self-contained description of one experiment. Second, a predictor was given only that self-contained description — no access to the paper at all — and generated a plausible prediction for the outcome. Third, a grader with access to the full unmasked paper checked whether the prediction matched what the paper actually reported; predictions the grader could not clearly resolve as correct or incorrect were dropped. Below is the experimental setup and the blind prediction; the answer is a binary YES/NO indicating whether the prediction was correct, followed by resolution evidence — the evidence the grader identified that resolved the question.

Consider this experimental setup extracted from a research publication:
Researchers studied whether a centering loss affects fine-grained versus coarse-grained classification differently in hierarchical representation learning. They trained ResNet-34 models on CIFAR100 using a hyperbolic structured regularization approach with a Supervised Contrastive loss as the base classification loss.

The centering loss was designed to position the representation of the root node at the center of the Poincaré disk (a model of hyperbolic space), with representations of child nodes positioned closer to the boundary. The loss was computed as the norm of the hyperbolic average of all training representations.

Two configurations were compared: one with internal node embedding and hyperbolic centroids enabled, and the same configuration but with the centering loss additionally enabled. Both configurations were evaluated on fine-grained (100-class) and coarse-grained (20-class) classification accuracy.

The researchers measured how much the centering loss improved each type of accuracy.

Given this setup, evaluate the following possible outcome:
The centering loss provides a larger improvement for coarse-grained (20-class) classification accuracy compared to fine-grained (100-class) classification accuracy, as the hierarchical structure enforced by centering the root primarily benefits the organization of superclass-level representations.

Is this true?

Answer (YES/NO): NO